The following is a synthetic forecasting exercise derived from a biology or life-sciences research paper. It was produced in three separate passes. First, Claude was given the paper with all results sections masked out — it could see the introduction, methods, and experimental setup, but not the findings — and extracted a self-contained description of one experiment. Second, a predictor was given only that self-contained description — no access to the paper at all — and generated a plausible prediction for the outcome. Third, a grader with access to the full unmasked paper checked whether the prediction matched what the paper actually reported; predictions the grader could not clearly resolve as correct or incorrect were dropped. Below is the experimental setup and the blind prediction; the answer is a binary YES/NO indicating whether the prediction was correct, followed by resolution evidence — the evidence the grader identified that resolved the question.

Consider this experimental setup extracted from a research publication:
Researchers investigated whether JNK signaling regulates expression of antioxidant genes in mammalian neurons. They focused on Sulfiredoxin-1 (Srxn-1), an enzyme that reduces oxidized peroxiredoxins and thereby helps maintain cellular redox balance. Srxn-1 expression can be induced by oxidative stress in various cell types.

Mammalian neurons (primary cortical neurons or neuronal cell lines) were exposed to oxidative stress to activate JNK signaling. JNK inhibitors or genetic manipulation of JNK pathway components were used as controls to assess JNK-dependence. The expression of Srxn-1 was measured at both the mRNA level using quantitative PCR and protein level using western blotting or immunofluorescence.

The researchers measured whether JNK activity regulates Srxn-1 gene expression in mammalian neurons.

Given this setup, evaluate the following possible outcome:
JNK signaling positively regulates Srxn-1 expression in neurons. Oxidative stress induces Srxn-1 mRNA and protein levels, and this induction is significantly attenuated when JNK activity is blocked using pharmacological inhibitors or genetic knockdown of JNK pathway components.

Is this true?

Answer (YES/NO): YES